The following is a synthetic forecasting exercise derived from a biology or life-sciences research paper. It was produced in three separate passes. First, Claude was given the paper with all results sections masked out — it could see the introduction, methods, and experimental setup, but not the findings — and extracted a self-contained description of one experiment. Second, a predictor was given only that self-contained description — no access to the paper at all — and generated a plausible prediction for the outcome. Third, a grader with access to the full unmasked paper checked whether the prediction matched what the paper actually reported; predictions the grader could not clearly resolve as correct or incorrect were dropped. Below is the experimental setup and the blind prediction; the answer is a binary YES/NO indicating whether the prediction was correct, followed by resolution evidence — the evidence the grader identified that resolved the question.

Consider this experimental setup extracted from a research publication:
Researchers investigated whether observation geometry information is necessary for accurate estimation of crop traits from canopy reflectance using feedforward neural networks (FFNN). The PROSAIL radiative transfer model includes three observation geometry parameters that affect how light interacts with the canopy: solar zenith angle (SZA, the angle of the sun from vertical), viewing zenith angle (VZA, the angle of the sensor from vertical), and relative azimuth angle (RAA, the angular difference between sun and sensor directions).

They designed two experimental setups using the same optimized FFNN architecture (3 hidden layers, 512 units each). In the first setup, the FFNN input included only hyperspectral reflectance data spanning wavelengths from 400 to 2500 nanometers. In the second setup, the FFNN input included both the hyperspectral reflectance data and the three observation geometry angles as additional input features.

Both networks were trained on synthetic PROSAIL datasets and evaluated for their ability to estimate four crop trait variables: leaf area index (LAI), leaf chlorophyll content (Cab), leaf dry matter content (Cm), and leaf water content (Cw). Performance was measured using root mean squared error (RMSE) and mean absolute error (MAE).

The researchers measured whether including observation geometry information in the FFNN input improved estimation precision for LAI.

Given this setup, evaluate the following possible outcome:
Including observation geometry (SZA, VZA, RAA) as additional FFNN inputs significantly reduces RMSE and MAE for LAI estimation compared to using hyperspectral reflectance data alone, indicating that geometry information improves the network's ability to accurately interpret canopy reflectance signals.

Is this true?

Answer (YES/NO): NO